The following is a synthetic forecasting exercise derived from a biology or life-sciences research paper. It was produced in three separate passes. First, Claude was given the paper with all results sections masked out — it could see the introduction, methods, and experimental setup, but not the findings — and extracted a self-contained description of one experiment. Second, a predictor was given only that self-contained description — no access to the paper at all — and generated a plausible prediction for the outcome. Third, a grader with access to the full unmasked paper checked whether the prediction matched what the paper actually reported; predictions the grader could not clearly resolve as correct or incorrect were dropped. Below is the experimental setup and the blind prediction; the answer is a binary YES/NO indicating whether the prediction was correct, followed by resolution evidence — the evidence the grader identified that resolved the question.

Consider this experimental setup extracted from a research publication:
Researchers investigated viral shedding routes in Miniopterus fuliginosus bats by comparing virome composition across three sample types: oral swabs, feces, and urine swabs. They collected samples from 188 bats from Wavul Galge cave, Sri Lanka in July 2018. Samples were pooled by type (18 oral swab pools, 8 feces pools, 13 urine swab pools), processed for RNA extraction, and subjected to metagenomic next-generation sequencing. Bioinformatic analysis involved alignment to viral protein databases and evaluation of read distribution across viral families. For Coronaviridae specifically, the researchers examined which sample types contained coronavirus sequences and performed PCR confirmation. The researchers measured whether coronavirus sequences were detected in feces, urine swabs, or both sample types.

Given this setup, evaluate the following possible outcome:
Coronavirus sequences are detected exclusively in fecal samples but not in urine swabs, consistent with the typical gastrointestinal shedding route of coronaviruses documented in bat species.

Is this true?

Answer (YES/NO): NO